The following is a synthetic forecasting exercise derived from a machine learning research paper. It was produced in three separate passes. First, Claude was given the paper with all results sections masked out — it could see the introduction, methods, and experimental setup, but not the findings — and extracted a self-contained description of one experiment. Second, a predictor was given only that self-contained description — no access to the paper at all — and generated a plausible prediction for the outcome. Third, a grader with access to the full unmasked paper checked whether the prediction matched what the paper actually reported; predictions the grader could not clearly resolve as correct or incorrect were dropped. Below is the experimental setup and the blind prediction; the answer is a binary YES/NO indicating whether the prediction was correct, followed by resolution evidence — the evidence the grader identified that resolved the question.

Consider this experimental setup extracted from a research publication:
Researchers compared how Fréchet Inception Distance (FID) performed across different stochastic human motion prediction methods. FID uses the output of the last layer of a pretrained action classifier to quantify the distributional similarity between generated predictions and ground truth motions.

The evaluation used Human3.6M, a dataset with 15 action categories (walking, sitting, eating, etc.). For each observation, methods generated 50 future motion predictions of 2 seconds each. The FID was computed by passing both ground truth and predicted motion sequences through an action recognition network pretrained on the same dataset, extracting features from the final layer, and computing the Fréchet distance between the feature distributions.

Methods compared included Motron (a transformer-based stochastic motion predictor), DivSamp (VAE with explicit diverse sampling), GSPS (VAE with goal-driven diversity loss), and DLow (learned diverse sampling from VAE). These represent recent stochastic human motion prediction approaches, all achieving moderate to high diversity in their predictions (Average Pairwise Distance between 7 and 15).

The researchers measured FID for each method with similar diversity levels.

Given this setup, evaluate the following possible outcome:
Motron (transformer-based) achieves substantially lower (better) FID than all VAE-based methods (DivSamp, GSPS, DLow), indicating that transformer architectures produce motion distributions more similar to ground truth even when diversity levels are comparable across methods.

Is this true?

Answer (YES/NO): NO